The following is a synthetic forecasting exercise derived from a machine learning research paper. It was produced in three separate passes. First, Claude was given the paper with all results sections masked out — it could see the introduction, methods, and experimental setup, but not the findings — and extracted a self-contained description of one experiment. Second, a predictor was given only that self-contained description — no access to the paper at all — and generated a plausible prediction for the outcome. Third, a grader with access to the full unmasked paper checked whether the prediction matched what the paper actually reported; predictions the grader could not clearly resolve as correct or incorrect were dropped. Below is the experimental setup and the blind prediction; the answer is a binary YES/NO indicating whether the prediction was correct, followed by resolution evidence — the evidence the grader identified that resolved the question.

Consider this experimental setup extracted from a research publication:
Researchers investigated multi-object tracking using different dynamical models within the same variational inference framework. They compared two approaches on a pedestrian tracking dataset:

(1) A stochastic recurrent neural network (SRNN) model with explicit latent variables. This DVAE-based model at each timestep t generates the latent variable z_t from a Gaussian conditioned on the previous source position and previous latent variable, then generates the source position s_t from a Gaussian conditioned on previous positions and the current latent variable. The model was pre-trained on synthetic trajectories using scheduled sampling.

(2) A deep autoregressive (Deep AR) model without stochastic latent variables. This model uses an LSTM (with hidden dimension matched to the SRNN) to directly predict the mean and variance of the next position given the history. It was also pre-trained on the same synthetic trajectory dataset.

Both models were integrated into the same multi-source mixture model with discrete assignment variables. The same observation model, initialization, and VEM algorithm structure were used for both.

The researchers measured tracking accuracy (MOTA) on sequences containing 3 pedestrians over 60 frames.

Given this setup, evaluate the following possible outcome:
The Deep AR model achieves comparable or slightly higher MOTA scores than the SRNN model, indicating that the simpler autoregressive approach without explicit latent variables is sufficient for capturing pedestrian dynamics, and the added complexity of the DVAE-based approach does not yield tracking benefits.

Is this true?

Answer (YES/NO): NO